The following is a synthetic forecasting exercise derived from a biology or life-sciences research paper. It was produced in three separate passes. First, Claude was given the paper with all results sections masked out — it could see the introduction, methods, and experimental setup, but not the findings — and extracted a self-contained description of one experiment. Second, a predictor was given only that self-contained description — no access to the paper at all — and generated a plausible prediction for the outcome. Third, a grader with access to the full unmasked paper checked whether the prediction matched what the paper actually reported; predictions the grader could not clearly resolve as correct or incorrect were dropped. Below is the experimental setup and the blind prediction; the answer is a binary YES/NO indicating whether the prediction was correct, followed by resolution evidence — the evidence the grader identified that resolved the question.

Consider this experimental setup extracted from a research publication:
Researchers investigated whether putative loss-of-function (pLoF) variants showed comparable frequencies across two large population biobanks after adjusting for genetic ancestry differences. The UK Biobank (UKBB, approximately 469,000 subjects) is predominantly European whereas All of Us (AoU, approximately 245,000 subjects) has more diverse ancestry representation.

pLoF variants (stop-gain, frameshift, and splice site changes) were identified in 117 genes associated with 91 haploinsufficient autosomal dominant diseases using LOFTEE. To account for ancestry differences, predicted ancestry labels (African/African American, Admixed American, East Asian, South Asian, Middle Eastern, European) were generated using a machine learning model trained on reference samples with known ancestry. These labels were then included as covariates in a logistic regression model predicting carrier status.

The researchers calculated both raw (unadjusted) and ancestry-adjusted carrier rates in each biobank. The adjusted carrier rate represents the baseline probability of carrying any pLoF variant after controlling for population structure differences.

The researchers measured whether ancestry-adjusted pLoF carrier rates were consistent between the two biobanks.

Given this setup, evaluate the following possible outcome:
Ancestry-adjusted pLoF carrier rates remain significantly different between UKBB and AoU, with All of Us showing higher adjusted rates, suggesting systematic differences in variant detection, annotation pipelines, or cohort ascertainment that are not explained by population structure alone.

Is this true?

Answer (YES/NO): YES